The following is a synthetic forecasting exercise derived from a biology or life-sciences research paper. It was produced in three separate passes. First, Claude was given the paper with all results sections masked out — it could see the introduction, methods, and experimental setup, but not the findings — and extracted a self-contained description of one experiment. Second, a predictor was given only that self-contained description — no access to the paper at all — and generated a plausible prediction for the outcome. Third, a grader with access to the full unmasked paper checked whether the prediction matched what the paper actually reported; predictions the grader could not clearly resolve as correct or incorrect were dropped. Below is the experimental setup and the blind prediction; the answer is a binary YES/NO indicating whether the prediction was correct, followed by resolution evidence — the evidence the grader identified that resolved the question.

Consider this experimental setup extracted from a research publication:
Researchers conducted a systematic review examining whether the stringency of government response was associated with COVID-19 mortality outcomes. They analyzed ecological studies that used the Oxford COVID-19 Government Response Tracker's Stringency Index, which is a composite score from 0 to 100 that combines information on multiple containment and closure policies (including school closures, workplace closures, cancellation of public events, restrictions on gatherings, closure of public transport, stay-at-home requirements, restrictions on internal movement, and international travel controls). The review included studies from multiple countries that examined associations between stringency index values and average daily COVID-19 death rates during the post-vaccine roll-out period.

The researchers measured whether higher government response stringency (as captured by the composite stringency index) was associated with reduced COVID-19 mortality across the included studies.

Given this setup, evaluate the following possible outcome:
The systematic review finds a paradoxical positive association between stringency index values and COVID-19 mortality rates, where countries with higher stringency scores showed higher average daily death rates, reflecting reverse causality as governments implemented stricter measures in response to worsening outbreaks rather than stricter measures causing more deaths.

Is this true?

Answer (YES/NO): NO